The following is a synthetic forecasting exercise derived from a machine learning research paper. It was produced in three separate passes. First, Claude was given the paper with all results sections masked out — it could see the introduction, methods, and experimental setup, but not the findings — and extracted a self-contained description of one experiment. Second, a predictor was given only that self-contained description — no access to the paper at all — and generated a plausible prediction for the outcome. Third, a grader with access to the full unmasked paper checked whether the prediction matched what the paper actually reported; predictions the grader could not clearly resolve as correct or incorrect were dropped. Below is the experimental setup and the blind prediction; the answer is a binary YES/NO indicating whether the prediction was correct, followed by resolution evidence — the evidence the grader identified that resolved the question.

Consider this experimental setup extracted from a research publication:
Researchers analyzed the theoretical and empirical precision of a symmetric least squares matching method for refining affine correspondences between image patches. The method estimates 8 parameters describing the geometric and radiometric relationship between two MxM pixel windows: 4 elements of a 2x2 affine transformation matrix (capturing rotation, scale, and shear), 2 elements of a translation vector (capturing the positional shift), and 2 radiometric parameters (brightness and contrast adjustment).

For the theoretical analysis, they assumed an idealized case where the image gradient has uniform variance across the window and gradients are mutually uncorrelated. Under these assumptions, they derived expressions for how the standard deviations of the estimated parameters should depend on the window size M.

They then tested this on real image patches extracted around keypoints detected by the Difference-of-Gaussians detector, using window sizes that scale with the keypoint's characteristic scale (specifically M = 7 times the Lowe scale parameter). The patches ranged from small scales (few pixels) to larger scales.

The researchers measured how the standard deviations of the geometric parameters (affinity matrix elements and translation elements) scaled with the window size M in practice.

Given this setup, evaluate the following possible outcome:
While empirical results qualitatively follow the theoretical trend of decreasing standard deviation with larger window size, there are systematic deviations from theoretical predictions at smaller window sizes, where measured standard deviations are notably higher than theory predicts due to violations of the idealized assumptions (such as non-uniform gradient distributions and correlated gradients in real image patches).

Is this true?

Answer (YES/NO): NO